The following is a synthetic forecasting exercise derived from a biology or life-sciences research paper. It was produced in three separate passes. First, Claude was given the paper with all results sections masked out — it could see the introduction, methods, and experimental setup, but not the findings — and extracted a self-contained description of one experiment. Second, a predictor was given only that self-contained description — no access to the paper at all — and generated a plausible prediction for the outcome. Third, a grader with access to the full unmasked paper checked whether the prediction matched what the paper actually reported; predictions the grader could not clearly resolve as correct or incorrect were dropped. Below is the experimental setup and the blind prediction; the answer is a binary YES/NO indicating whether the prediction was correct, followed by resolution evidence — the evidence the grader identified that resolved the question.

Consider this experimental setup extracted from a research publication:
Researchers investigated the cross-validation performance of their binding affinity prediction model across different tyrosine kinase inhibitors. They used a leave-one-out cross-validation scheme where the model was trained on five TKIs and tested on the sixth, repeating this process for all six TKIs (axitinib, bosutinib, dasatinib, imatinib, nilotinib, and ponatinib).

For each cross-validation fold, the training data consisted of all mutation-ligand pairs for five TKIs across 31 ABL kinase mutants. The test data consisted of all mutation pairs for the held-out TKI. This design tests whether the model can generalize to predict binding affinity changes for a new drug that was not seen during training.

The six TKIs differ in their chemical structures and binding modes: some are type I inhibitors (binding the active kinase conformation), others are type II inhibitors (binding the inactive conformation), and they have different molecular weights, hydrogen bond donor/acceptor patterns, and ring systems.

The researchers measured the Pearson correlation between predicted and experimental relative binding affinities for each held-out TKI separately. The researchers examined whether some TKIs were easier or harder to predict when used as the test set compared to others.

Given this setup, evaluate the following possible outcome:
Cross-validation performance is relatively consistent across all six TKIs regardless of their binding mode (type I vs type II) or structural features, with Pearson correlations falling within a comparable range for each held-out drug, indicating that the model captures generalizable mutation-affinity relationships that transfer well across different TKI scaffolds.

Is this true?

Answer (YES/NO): NO